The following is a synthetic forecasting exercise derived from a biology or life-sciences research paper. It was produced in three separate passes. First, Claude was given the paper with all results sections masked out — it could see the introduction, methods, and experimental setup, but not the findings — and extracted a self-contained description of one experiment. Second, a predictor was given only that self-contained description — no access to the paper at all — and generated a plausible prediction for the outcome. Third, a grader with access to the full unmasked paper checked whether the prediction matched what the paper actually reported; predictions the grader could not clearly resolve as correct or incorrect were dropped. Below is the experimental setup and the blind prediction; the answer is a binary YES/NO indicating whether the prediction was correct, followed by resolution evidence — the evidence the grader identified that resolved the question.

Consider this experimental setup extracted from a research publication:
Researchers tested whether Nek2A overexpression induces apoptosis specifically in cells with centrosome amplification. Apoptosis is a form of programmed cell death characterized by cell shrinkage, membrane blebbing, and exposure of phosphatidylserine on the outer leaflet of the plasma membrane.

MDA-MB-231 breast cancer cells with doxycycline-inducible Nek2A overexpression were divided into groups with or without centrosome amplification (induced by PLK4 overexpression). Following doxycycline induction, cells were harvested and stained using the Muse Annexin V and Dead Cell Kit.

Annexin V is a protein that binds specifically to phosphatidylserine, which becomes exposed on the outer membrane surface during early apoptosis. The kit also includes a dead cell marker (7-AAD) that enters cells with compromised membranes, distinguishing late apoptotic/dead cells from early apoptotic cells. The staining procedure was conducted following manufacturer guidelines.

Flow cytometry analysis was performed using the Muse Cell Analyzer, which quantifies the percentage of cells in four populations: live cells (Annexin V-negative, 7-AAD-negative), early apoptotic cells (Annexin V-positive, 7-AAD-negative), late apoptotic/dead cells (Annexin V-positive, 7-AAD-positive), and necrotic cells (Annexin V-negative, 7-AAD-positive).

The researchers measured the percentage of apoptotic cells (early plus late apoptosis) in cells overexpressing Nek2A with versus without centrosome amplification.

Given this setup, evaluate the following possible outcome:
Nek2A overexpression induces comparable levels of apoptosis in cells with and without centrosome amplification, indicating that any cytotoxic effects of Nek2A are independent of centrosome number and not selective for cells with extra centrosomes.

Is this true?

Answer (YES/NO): NO